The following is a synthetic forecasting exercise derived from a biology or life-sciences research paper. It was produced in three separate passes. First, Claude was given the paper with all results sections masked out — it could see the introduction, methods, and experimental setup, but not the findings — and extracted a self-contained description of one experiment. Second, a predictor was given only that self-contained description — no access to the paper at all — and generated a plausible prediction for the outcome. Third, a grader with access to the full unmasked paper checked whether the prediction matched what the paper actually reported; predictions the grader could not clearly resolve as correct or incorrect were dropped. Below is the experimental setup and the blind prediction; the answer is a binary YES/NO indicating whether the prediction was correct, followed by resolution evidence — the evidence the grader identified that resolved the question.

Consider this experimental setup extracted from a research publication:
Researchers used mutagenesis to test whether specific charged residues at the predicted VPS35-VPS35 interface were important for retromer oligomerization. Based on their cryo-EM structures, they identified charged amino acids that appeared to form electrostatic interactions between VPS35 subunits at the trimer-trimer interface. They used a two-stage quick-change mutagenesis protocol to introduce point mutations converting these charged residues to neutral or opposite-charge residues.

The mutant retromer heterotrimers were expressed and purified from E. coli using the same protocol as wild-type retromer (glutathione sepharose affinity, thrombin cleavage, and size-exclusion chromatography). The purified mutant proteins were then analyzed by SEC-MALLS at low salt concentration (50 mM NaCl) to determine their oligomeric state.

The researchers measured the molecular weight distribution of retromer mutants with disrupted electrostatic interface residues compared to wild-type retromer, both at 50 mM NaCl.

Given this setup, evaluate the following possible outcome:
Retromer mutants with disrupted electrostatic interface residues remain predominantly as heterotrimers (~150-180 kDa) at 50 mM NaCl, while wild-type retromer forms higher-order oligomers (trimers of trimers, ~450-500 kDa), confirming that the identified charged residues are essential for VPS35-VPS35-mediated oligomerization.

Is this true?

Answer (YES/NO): NO